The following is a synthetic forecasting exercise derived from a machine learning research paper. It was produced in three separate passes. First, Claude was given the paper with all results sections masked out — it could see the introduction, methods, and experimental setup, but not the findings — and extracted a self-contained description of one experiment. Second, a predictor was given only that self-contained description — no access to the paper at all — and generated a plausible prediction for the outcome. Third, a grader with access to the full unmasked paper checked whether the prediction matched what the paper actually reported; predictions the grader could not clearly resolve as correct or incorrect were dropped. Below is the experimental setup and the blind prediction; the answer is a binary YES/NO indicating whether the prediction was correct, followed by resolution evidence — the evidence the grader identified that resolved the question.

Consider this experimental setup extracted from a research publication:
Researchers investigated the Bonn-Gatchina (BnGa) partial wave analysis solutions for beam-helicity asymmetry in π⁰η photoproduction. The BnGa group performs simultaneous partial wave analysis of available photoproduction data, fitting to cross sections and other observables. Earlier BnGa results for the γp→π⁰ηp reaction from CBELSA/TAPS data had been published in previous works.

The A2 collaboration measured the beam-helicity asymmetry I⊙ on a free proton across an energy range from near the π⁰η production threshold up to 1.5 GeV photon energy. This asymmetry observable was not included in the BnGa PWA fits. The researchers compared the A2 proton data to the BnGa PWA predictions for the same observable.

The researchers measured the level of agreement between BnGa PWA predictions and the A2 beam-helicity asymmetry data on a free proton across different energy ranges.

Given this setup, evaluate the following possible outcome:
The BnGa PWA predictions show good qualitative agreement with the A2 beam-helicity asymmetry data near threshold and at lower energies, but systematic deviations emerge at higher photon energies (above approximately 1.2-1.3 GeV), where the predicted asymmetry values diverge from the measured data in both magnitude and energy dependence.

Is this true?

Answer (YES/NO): YES